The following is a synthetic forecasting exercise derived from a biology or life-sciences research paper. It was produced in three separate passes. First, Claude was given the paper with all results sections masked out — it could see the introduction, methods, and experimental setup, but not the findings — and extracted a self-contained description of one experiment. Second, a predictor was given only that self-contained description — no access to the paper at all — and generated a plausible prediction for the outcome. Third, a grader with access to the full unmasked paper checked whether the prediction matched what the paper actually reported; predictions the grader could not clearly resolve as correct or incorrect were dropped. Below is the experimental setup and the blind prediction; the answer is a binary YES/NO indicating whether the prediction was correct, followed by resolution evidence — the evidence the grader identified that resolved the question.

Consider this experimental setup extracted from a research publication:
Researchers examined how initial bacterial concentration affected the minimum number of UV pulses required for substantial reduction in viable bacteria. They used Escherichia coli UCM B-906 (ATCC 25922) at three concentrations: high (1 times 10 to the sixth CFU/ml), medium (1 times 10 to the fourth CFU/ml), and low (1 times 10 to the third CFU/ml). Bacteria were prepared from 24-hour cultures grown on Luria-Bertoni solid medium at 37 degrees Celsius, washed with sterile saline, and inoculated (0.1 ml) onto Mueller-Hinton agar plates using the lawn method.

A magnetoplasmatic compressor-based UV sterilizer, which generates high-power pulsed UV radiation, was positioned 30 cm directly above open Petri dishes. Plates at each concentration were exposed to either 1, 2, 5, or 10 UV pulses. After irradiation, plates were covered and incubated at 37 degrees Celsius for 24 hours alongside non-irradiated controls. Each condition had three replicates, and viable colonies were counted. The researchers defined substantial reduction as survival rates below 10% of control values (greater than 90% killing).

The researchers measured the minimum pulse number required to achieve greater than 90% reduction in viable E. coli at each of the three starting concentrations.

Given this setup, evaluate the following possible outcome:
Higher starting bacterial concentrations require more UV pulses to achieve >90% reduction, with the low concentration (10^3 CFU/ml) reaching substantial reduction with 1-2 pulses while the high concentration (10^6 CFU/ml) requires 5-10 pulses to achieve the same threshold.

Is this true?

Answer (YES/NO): NO